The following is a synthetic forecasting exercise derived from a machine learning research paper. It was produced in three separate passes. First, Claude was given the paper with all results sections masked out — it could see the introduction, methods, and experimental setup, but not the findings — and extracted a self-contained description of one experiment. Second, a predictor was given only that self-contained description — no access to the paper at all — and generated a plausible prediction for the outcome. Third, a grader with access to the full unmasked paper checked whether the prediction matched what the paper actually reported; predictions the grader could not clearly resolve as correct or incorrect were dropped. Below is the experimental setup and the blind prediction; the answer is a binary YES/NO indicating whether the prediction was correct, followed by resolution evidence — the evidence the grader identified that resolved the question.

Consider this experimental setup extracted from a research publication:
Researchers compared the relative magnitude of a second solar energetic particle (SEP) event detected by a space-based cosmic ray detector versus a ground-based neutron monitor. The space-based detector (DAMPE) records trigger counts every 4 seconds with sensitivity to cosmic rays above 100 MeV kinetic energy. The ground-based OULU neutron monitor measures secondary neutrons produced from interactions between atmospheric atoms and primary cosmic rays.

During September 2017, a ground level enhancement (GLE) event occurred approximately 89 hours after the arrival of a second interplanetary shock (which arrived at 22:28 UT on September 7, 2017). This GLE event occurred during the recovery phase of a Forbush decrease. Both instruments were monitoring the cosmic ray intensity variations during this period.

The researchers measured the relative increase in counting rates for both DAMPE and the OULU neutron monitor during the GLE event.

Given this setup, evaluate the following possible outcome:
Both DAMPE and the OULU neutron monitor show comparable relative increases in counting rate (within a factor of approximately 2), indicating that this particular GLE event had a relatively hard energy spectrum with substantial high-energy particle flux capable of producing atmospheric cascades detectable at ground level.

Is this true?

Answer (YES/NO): NO